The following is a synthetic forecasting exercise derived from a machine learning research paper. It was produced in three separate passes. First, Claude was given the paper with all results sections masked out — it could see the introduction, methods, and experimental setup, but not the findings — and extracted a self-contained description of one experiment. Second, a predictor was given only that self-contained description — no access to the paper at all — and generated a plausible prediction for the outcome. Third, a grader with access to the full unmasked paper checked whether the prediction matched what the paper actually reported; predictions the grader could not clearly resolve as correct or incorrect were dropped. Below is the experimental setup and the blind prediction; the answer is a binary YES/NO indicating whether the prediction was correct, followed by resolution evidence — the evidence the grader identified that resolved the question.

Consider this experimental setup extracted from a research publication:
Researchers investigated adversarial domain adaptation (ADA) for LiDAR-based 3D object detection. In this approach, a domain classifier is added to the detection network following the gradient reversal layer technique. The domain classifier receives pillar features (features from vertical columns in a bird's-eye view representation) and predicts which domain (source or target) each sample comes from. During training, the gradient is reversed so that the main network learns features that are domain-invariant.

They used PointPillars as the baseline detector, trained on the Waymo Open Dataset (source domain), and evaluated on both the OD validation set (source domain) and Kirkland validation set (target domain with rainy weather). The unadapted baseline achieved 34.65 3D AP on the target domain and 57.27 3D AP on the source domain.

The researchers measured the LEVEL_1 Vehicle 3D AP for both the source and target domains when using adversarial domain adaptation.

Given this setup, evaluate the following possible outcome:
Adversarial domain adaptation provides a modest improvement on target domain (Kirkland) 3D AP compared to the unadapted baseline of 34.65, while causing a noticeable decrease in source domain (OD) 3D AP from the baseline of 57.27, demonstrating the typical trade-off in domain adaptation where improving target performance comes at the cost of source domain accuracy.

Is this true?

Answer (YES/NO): YES